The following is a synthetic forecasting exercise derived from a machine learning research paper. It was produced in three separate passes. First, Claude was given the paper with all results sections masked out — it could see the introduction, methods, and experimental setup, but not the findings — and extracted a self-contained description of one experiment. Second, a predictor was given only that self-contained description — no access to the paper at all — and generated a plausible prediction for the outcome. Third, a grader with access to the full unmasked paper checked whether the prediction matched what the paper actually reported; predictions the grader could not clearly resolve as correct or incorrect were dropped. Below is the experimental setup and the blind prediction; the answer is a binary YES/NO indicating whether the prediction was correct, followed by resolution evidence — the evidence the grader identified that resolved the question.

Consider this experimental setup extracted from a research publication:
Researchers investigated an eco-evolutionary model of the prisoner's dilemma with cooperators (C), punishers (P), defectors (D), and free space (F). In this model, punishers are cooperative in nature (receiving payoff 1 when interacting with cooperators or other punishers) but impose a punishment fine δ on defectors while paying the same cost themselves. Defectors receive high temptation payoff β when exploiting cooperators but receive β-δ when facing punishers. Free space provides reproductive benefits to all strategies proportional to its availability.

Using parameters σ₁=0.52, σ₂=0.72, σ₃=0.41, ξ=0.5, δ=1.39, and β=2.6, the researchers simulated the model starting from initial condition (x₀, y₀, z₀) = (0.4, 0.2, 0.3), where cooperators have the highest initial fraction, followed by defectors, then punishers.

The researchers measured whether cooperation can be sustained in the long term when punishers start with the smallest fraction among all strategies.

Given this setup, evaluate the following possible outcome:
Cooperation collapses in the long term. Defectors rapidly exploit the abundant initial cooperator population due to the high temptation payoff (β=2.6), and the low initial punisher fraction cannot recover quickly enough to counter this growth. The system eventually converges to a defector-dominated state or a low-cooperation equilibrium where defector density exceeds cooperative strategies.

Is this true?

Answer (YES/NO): NO